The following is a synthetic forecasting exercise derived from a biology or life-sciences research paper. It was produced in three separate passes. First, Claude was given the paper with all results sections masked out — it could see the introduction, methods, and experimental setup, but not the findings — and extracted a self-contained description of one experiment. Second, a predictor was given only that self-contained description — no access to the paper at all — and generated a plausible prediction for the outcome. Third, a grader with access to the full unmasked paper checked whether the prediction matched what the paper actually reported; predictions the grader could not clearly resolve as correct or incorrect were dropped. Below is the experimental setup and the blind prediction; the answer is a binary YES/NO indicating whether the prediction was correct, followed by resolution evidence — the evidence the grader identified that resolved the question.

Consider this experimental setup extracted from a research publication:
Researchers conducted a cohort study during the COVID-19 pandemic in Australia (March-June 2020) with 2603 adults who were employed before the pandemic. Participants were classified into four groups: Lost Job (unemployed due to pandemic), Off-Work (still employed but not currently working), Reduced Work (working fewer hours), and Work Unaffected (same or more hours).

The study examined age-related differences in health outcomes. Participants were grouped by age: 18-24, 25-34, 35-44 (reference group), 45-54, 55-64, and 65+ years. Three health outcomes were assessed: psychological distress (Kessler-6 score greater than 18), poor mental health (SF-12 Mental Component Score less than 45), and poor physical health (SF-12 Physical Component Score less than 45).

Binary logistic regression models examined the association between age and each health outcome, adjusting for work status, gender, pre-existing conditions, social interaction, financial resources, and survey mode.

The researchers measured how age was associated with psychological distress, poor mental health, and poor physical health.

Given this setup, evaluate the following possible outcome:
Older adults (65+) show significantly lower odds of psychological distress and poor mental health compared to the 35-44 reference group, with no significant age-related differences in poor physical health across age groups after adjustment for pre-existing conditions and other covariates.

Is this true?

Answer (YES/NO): NO